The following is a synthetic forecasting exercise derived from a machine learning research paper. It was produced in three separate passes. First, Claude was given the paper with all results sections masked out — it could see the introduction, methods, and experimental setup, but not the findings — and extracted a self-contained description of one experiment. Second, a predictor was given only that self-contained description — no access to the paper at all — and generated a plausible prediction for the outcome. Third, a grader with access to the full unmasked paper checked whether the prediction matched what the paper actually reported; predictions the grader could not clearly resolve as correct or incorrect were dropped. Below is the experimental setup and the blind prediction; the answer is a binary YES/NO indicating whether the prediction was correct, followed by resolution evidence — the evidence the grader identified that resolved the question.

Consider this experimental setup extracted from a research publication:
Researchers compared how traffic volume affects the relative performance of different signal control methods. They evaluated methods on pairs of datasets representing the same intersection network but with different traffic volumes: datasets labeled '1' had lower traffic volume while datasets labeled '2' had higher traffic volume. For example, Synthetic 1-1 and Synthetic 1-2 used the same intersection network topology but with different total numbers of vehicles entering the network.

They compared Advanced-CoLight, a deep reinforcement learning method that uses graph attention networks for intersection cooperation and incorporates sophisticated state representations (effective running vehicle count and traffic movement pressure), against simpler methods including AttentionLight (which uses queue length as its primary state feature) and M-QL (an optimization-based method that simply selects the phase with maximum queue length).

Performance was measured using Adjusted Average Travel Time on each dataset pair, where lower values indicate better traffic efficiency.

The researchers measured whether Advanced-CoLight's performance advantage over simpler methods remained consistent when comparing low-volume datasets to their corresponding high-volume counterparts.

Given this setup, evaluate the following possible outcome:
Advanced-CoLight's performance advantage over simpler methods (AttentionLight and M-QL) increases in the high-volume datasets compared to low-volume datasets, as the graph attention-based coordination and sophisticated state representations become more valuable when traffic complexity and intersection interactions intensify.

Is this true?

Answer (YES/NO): NO